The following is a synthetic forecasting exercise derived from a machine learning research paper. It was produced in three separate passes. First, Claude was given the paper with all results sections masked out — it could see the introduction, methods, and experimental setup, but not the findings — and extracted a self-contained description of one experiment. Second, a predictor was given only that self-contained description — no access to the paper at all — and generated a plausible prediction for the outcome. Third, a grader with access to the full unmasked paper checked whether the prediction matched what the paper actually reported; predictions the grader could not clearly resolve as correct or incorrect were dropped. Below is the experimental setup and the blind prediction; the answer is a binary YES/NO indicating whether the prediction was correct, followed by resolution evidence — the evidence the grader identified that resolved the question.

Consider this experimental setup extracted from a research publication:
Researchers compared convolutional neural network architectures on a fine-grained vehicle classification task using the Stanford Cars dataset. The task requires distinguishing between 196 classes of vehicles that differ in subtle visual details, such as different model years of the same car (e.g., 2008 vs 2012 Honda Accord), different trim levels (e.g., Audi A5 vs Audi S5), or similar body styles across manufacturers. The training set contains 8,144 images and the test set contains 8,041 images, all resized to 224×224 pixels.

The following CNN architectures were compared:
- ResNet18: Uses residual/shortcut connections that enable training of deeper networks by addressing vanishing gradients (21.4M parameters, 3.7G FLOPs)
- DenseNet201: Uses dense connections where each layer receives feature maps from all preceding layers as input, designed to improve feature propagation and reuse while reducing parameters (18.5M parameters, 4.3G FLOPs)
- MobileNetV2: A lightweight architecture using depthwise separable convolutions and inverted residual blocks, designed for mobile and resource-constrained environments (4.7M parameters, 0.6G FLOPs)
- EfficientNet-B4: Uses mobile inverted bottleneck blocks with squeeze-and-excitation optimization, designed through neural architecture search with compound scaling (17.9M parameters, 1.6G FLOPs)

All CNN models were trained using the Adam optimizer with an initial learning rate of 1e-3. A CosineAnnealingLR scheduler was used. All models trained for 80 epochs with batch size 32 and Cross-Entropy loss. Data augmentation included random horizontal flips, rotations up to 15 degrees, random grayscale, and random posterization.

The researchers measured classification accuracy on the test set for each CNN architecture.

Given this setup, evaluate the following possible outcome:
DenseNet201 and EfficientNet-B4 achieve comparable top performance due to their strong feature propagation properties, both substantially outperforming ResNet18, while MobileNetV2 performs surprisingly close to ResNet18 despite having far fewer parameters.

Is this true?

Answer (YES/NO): NO